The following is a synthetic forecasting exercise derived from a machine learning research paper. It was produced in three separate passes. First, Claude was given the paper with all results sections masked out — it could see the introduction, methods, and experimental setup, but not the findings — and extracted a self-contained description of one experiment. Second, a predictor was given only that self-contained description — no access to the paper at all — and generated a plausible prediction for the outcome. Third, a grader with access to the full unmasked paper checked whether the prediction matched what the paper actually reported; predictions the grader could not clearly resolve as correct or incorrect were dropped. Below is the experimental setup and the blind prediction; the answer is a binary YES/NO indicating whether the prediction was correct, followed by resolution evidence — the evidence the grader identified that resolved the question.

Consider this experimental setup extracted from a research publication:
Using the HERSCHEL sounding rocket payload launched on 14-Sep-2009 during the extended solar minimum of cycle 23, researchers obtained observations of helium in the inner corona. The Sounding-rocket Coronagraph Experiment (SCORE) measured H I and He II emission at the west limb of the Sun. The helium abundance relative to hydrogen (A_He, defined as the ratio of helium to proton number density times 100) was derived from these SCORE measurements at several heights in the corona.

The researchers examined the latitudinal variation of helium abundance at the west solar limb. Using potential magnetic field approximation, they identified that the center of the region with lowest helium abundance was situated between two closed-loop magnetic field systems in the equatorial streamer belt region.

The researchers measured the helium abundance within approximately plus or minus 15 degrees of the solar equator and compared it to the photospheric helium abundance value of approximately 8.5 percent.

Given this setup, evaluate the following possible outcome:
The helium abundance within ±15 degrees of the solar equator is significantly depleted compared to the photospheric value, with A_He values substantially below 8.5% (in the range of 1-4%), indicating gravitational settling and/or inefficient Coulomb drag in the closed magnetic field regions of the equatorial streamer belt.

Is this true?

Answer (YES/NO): YES